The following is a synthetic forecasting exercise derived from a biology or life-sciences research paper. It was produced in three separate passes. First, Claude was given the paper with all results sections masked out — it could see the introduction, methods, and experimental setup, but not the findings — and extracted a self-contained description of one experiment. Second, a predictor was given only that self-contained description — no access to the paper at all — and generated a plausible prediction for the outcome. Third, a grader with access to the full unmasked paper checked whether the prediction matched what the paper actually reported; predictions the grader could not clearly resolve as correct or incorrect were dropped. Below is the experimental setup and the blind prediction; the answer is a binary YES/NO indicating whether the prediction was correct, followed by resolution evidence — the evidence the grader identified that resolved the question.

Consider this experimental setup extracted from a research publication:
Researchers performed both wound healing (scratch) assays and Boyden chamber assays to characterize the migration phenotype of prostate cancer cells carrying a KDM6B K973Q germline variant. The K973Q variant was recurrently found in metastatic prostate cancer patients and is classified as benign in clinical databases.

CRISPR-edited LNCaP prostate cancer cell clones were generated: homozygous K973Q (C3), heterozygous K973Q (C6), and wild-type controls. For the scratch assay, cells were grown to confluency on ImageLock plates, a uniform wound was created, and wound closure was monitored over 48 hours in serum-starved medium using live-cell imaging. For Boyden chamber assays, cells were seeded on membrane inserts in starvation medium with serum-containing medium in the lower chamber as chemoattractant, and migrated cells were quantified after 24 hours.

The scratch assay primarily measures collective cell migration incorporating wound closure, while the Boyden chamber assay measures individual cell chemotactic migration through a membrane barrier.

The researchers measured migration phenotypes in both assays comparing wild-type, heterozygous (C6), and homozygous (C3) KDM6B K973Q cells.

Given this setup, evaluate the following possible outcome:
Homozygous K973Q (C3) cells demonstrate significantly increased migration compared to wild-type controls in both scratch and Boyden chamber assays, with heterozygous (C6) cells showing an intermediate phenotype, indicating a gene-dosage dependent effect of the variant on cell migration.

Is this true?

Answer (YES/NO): YES